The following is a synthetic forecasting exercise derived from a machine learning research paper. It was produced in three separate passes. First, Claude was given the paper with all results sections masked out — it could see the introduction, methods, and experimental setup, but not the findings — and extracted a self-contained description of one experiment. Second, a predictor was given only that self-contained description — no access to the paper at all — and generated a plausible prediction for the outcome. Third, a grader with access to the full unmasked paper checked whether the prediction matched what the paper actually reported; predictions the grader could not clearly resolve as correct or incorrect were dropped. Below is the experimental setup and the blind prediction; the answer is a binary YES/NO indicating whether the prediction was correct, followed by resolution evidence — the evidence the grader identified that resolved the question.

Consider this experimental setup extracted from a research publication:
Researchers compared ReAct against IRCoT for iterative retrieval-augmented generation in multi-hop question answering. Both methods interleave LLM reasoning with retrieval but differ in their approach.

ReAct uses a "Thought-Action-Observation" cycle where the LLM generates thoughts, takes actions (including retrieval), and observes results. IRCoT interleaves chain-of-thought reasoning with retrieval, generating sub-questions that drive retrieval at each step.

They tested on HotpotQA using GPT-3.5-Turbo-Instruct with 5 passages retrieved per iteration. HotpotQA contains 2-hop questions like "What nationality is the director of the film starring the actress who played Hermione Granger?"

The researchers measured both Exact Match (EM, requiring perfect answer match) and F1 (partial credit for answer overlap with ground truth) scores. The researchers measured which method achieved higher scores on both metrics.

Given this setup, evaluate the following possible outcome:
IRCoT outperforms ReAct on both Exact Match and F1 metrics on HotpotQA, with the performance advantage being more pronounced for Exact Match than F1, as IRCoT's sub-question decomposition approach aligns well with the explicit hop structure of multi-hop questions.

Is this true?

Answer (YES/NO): NO